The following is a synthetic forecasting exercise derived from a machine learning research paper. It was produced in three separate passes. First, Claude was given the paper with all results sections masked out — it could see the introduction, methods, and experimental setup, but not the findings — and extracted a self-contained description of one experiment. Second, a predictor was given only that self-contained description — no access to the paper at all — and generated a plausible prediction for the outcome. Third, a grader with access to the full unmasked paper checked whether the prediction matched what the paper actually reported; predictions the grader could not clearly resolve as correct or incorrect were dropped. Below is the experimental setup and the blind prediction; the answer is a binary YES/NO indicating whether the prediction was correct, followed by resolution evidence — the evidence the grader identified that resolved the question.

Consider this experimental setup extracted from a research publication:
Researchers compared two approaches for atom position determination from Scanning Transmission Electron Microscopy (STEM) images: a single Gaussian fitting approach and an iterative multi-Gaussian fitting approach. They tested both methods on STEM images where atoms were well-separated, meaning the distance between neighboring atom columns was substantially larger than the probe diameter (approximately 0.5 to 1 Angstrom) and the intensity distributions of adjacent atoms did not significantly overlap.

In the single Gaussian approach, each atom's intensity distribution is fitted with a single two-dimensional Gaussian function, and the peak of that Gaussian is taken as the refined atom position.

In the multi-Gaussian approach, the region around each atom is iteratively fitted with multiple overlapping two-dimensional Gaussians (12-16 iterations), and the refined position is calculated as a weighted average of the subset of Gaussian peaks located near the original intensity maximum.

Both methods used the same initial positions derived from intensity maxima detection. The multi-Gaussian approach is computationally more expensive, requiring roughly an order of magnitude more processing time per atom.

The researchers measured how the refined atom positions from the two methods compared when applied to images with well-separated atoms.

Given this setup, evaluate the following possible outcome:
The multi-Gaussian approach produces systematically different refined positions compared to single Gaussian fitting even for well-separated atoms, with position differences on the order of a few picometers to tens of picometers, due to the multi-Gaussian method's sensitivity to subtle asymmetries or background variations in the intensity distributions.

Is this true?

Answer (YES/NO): NO